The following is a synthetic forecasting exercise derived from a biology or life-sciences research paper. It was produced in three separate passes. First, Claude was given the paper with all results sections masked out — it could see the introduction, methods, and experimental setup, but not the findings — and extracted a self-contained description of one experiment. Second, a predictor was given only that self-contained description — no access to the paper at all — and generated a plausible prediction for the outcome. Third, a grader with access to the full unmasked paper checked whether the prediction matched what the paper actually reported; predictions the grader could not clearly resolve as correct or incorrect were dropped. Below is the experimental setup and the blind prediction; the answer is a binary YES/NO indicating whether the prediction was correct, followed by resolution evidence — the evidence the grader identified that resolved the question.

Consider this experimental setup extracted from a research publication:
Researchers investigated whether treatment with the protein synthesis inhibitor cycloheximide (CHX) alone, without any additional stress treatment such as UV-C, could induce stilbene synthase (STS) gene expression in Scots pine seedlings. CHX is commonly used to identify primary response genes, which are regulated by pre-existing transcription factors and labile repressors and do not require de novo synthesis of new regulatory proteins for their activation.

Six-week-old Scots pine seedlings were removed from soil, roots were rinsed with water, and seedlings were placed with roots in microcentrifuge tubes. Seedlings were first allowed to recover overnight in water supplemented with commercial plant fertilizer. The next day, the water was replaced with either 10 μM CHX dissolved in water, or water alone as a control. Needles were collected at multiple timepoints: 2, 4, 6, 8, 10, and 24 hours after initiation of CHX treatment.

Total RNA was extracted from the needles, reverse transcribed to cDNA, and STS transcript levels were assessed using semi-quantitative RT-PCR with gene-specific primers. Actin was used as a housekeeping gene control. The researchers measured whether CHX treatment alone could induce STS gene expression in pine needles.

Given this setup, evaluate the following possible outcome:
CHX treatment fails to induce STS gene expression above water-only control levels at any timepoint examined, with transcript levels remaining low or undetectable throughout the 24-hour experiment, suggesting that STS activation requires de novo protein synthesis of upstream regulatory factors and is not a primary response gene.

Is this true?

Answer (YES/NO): NO